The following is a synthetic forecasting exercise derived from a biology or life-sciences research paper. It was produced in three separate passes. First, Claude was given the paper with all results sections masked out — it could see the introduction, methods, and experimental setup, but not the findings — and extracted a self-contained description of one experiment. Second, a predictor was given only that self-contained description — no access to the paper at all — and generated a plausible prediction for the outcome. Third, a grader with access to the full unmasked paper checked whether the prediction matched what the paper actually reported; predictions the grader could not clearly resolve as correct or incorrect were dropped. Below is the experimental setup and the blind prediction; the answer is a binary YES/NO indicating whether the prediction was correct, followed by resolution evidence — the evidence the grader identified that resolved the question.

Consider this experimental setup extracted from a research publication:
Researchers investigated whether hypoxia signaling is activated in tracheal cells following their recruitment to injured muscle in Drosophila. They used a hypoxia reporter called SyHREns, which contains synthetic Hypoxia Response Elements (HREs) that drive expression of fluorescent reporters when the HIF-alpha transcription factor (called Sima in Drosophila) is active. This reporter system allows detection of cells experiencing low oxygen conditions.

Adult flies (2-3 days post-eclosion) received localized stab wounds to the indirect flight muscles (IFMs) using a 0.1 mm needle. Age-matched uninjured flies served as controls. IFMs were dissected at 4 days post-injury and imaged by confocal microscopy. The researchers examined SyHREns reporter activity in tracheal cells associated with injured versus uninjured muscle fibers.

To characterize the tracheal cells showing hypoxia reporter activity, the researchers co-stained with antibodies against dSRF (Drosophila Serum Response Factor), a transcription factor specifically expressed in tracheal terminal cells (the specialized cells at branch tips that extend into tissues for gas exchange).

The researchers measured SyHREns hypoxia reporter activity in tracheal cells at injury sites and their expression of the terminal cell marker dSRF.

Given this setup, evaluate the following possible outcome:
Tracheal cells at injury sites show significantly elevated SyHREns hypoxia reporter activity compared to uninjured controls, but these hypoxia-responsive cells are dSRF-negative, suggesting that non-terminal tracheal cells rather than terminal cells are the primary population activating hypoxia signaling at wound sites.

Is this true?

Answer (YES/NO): NO